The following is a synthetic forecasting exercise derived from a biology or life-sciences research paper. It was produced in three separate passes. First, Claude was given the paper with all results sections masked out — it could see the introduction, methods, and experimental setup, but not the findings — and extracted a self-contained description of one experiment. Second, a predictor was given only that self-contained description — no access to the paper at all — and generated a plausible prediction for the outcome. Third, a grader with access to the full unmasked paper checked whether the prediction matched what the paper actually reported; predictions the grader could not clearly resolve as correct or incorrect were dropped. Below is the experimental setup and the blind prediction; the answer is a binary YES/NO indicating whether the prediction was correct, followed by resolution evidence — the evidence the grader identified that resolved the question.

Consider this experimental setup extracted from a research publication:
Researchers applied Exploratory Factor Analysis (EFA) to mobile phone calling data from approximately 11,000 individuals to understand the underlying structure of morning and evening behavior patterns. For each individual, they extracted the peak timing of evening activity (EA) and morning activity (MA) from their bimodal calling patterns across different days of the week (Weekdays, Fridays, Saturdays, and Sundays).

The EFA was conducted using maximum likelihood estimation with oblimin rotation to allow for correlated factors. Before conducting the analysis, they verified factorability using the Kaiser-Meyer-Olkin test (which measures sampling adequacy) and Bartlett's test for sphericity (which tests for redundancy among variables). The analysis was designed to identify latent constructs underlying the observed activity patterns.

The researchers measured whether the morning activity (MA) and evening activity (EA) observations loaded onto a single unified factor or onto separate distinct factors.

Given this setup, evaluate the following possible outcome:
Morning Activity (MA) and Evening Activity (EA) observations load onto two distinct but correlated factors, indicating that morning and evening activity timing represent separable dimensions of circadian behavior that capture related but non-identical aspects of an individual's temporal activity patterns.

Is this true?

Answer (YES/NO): YES